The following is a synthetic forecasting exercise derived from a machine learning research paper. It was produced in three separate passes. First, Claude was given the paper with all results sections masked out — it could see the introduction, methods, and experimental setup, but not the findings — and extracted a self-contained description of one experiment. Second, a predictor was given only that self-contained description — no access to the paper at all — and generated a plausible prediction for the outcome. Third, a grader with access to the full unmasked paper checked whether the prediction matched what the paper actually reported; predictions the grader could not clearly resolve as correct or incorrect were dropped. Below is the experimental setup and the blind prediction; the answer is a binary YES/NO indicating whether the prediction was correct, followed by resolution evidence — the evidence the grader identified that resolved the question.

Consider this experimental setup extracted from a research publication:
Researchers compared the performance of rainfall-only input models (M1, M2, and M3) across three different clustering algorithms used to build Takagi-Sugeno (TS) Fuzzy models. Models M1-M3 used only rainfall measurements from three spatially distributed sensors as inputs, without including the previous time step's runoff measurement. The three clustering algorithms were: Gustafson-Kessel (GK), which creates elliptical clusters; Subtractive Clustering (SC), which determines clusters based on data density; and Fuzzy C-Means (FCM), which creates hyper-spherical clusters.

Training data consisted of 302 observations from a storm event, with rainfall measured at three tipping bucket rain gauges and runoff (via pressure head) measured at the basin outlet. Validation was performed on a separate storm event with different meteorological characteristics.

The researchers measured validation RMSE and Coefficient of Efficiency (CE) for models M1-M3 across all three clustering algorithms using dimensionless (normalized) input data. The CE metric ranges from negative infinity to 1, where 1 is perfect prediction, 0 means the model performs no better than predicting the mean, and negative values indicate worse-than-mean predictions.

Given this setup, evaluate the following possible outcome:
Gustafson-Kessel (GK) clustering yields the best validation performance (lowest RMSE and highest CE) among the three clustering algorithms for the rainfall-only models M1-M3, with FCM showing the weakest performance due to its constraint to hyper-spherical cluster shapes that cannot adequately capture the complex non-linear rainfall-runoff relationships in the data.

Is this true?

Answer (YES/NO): NO